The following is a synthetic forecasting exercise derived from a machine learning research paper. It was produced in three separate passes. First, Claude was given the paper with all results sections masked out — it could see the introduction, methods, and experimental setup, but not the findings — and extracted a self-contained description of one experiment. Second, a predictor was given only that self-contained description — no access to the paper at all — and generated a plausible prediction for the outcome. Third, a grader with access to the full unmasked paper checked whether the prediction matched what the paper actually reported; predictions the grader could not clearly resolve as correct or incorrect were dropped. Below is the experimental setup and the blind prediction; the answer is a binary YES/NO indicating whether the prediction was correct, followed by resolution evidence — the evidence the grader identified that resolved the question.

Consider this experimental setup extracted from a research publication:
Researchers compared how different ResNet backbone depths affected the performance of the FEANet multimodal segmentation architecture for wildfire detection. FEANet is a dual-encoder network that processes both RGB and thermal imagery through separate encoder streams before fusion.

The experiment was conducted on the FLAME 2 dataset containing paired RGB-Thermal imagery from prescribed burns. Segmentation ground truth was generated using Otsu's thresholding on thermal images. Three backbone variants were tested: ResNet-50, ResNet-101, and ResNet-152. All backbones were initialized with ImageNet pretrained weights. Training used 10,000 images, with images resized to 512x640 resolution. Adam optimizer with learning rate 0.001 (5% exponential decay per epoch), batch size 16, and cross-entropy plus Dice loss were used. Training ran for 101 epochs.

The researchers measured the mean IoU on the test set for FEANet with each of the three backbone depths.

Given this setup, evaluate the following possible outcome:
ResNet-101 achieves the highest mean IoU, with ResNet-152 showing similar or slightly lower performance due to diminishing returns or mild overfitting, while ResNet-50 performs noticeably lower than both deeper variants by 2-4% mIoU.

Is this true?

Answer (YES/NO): NO